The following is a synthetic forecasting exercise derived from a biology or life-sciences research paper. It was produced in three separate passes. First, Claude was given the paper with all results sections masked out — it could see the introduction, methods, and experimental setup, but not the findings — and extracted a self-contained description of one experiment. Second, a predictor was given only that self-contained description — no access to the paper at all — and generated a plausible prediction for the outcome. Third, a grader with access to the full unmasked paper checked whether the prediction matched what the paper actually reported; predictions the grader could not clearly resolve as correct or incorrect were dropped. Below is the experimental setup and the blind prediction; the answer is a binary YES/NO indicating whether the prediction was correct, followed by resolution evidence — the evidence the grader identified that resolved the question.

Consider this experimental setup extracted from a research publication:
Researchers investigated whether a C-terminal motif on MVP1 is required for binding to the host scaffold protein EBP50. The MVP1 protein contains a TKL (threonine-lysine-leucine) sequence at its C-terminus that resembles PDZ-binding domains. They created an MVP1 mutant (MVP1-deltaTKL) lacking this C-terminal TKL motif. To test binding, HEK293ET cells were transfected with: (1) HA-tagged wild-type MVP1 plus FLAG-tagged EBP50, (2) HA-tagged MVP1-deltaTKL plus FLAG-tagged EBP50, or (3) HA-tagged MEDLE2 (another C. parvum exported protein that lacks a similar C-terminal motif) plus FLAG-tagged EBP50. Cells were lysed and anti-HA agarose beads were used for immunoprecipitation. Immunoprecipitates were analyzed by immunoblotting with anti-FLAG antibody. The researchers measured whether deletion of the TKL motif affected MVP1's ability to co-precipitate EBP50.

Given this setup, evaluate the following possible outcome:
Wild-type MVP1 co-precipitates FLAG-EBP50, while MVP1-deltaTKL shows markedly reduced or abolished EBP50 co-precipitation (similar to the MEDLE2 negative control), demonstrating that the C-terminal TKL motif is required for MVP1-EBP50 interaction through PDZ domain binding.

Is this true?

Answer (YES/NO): YES